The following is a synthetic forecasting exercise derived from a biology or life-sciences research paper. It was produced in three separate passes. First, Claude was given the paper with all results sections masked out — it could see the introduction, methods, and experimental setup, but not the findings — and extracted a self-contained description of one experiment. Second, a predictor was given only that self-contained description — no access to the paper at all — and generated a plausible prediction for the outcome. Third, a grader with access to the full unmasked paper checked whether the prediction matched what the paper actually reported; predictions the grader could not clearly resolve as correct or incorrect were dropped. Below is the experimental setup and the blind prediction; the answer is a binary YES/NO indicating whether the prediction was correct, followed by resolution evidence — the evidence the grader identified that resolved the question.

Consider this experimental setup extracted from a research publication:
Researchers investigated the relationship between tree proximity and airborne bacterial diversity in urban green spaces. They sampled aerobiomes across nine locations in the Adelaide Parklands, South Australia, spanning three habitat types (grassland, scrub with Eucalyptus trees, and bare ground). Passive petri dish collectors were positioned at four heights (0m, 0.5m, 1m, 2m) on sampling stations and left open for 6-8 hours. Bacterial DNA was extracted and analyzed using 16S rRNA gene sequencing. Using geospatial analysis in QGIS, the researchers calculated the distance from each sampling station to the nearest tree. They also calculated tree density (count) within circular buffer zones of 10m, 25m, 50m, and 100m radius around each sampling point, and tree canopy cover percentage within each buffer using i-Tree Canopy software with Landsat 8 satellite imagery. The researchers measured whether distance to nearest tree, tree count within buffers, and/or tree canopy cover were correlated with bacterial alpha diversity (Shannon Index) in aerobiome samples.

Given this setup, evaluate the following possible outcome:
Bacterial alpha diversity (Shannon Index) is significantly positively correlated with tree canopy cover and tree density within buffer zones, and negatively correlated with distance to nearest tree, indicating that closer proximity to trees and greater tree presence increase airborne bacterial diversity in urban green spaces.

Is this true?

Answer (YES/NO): NO